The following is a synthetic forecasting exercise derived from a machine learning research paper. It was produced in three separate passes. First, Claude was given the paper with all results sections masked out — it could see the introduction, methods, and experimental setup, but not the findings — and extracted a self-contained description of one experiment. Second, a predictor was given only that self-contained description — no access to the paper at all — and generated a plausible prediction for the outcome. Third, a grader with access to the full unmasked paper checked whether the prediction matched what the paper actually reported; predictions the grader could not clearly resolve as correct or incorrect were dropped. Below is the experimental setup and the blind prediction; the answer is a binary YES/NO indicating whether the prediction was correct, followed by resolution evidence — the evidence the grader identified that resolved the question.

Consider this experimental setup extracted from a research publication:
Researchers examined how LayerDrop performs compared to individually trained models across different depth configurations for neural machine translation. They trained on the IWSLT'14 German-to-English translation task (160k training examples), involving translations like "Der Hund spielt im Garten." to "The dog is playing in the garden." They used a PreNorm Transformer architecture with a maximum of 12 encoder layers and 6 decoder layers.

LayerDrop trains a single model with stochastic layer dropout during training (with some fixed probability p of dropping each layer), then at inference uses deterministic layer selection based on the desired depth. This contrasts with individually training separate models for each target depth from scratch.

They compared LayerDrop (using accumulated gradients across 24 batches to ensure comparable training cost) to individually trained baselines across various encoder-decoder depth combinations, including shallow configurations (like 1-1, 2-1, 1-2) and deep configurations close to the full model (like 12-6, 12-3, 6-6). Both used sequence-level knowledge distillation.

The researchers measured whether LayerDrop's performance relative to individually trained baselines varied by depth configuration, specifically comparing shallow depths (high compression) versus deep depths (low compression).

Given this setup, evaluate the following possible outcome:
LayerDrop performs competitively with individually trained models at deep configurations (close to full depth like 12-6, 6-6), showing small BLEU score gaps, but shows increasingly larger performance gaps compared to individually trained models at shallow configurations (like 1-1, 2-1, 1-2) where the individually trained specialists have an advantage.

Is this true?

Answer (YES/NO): YES